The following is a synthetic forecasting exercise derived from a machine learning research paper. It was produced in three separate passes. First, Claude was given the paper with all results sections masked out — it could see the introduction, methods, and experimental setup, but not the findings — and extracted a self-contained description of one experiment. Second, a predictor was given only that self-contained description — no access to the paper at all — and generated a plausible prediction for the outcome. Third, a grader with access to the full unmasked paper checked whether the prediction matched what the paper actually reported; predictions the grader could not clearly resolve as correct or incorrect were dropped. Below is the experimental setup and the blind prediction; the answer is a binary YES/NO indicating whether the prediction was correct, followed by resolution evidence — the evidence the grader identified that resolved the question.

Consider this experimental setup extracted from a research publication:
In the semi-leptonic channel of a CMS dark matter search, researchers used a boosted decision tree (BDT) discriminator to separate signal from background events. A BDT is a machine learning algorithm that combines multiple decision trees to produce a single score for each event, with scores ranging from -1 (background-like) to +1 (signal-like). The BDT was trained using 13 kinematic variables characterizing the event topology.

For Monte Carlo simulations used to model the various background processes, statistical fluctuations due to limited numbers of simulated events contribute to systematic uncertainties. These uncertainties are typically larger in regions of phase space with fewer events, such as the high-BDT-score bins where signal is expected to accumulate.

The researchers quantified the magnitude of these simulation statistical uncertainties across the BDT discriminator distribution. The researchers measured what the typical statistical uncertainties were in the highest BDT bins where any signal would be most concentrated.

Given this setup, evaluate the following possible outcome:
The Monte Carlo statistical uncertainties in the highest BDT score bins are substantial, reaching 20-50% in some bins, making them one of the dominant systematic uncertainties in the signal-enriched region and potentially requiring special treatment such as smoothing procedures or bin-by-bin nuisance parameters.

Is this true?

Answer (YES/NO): NO